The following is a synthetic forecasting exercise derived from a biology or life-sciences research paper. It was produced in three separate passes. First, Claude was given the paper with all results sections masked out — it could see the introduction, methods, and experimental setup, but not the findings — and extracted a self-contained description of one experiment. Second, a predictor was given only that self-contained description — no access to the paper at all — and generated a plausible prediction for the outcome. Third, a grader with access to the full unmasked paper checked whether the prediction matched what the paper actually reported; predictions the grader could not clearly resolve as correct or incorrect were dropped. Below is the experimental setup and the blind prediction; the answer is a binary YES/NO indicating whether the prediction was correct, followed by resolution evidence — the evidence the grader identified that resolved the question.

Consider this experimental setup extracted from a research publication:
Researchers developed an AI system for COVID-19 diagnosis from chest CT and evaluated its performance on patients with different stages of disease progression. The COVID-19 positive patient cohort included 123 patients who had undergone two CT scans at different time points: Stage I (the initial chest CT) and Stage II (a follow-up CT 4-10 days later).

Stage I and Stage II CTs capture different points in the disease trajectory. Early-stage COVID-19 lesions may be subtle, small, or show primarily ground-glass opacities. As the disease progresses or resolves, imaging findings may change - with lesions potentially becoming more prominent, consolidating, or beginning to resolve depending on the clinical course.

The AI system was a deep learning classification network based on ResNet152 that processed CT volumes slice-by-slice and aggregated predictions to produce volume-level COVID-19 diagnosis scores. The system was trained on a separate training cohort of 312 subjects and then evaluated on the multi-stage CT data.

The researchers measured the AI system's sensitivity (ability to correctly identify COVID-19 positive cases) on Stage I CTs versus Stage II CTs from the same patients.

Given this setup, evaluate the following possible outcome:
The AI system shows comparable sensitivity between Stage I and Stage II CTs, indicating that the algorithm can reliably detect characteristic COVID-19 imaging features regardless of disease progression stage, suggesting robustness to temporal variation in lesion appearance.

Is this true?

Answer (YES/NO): YES